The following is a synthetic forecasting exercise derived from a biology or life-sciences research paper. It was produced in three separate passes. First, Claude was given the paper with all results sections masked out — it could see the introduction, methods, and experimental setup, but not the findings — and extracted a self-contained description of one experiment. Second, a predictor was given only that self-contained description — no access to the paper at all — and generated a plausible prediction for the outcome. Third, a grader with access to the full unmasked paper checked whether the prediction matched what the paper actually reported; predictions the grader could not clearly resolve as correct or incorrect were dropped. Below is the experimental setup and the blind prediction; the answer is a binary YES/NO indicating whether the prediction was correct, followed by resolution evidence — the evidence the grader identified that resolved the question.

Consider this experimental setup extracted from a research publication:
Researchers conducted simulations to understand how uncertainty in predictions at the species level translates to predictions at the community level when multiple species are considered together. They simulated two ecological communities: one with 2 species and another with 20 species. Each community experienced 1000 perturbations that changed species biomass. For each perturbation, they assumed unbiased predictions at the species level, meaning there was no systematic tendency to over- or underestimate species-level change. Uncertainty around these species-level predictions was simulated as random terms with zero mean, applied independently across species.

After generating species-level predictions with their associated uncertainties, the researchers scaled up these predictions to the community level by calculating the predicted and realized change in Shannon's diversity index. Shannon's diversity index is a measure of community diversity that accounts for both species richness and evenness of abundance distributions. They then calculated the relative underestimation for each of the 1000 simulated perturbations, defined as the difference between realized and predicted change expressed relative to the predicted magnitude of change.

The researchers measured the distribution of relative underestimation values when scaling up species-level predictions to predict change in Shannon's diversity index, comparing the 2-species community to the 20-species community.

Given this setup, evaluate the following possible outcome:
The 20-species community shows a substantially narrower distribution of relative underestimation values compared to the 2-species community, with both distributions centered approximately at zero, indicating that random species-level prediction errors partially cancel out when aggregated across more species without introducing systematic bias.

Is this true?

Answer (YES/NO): NO